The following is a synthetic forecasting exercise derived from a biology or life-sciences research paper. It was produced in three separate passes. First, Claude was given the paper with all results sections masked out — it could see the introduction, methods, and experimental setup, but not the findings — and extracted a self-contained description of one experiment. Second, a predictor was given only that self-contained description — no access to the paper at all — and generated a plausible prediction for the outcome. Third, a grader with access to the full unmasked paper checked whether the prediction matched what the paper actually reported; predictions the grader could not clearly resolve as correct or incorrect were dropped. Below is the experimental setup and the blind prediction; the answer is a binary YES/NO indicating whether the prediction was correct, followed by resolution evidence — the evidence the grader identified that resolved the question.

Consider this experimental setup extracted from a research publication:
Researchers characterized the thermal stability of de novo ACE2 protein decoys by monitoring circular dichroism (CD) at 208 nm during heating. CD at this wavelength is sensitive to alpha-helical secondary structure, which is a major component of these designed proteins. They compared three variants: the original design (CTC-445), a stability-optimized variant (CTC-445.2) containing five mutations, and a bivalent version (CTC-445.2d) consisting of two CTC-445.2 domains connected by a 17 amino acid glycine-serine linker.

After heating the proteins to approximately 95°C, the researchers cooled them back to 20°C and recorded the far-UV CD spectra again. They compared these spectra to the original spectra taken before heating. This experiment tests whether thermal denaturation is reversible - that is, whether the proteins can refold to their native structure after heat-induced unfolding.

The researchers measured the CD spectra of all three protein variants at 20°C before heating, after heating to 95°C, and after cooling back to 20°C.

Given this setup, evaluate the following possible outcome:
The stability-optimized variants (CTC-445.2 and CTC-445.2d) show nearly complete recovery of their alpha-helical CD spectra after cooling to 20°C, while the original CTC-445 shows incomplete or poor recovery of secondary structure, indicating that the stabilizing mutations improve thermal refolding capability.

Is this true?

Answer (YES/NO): NO